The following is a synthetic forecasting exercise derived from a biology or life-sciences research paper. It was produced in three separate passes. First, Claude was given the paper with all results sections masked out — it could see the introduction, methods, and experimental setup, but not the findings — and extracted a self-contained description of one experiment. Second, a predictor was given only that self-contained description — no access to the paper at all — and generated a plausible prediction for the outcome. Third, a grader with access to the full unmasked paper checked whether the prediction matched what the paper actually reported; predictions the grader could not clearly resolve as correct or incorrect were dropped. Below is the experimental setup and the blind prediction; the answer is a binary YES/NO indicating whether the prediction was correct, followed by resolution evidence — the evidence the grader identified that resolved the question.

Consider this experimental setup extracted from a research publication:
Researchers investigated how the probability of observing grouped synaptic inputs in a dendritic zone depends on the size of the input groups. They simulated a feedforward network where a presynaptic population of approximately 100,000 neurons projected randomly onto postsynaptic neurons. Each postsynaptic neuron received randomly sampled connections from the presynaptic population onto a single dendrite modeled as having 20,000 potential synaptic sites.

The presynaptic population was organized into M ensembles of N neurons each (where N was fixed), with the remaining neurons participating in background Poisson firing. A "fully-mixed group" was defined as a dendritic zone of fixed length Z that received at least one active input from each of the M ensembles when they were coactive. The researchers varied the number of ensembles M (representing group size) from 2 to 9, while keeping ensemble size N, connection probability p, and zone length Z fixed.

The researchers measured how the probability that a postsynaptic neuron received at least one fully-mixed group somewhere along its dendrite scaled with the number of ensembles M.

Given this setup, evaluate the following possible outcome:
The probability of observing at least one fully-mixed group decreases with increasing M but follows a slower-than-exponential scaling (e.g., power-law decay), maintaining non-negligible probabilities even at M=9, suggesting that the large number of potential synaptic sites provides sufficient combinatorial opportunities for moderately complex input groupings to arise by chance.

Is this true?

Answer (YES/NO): NO